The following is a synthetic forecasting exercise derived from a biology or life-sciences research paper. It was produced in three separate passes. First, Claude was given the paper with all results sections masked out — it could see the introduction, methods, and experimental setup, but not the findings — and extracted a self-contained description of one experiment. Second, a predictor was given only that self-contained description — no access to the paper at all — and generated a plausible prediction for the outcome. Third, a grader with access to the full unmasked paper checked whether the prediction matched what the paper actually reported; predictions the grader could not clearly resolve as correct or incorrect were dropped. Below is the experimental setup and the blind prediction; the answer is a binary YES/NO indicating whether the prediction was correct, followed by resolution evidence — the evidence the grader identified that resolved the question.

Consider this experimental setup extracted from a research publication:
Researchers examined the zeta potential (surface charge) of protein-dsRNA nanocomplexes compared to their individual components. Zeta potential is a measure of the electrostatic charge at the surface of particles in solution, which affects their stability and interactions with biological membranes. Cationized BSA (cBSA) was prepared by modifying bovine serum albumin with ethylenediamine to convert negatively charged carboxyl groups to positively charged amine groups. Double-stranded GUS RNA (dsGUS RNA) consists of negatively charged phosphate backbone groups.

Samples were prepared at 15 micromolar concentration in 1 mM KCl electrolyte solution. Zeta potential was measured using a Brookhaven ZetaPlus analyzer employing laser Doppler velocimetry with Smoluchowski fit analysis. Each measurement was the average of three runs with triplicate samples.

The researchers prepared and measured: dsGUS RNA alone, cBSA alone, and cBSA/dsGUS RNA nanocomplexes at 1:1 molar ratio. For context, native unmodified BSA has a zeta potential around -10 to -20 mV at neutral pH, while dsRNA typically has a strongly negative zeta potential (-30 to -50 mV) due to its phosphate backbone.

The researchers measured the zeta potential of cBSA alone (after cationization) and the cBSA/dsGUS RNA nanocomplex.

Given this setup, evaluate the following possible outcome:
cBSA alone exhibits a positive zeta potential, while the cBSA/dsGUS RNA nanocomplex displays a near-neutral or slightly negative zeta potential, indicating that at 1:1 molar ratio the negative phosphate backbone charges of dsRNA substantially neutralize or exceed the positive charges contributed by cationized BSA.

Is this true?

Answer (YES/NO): YES